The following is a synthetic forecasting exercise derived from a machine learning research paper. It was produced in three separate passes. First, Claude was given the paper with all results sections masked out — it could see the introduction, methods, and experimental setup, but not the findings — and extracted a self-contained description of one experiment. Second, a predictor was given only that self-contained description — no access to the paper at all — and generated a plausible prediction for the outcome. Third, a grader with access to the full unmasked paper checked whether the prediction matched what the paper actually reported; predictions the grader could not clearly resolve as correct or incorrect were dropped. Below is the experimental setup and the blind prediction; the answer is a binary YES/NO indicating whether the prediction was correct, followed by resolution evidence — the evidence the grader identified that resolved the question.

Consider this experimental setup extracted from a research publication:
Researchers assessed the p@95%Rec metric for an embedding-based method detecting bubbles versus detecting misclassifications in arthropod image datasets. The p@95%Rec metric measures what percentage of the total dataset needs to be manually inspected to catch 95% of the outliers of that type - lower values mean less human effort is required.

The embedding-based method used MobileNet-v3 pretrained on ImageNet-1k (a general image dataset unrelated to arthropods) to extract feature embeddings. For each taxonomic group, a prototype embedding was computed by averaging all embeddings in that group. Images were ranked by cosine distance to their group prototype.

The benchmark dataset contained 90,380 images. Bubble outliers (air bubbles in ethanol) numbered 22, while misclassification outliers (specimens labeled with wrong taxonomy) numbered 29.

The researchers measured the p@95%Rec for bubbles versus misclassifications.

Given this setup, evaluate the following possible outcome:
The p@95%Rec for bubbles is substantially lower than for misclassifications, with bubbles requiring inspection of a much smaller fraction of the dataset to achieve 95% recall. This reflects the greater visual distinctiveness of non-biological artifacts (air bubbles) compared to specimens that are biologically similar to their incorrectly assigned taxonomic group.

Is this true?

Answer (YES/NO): YES